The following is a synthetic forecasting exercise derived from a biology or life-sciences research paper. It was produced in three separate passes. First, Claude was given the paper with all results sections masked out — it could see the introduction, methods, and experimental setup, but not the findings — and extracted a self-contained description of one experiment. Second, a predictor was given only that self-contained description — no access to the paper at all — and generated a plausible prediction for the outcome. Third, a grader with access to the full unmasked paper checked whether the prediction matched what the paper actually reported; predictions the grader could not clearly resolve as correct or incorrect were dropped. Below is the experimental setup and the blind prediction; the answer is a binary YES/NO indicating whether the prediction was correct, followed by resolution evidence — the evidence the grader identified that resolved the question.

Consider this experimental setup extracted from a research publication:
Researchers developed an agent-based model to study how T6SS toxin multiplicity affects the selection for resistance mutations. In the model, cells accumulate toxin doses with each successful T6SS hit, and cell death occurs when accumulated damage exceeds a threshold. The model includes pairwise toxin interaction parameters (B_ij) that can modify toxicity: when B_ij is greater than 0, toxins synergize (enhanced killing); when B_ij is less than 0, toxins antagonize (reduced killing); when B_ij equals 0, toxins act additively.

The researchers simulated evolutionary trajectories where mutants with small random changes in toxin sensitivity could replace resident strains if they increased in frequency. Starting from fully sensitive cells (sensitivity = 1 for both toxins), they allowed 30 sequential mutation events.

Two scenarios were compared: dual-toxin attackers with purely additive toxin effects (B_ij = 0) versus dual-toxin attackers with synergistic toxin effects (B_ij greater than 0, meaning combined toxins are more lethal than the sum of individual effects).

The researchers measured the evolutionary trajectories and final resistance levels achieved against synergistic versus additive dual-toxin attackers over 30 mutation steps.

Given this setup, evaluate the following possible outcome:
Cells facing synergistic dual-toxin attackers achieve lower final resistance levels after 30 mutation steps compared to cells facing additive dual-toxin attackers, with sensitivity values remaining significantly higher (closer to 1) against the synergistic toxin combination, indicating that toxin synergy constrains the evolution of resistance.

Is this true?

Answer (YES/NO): YES